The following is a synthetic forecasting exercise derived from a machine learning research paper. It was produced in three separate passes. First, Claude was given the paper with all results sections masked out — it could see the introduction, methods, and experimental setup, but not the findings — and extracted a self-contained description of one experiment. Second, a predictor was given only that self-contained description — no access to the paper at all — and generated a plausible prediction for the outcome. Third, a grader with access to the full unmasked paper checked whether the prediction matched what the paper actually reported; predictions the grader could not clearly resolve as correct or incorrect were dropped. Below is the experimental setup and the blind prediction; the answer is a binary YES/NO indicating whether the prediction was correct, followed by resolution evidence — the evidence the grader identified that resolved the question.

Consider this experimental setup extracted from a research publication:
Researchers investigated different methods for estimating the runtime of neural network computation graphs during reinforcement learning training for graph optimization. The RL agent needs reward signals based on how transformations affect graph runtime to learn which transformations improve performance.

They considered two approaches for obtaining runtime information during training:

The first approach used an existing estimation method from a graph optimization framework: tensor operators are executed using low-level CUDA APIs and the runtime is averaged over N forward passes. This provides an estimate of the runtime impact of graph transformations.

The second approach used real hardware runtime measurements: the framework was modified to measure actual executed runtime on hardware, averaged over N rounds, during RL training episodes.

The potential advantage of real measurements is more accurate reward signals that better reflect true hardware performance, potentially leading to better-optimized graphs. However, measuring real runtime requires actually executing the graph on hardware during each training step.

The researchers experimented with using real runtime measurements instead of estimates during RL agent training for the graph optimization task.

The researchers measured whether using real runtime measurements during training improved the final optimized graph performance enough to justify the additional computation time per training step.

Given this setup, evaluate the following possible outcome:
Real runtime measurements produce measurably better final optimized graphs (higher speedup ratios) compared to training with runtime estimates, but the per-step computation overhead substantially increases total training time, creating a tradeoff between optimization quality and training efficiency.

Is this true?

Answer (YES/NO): NO